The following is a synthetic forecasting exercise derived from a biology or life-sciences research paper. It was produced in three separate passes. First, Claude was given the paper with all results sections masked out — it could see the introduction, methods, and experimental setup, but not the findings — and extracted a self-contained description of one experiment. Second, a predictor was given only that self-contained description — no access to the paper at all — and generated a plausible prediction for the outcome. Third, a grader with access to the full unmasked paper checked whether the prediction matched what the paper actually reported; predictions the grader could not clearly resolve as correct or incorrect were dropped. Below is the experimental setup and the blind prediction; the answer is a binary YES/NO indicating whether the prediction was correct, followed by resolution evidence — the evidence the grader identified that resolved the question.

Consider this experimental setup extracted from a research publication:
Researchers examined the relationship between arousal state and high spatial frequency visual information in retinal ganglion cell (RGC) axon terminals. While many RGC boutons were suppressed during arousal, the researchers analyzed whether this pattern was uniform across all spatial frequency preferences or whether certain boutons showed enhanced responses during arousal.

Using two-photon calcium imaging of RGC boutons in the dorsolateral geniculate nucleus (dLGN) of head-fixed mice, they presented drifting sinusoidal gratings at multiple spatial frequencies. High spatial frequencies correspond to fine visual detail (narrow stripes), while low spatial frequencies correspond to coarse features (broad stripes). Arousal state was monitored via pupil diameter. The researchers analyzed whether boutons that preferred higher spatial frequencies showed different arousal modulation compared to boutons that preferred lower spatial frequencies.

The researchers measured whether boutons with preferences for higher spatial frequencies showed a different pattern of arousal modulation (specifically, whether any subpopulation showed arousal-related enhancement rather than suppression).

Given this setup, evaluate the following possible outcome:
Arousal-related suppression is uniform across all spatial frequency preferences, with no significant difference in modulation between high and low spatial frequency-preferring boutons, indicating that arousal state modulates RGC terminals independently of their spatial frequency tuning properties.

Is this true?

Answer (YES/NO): NO